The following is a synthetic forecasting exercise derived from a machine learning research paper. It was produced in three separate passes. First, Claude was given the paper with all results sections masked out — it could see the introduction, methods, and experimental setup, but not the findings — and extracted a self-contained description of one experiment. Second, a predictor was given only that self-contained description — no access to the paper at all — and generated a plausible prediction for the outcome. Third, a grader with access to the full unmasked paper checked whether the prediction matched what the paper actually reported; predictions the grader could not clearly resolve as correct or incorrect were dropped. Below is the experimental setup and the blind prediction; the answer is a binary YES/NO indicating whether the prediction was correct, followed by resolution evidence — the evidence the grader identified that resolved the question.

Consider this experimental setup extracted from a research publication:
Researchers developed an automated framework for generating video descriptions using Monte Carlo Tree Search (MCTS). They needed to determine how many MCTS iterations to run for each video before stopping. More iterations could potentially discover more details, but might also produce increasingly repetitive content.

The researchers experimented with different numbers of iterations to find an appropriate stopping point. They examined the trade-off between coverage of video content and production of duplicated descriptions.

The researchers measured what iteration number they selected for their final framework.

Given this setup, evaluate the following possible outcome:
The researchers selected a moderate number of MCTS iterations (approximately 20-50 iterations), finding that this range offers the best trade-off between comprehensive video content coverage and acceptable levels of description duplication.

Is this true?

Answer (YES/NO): YES